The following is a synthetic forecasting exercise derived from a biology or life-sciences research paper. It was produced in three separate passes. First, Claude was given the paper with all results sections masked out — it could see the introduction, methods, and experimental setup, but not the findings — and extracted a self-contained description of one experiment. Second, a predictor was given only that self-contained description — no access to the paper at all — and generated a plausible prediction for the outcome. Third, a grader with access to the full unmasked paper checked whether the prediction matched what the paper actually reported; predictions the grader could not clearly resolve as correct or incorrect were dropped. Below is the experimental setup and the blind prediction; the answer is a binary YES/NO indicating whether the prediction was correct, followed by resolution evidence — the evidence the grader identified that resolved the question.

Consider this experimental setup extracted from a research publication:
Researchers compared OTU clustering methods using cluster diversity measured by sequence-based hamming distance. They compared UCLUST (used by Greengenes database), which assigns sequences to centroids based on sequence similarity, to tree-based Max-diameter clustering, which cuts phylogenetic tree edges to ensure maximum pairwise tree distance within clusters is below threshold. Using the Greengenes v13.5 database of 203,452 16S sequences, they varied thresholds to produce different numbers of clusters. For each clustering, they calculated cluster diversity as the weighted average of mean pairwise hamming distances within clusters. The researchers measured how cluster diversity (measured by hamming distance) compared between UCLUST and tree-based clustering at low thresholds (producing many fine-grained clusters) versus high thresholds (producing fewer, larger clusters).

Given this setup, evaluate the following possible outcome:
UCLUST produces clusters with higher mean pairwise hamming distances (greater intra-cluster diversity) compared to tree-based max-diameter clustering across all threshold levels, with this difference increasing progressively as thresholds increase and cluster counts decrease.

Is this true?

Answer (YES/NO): NO